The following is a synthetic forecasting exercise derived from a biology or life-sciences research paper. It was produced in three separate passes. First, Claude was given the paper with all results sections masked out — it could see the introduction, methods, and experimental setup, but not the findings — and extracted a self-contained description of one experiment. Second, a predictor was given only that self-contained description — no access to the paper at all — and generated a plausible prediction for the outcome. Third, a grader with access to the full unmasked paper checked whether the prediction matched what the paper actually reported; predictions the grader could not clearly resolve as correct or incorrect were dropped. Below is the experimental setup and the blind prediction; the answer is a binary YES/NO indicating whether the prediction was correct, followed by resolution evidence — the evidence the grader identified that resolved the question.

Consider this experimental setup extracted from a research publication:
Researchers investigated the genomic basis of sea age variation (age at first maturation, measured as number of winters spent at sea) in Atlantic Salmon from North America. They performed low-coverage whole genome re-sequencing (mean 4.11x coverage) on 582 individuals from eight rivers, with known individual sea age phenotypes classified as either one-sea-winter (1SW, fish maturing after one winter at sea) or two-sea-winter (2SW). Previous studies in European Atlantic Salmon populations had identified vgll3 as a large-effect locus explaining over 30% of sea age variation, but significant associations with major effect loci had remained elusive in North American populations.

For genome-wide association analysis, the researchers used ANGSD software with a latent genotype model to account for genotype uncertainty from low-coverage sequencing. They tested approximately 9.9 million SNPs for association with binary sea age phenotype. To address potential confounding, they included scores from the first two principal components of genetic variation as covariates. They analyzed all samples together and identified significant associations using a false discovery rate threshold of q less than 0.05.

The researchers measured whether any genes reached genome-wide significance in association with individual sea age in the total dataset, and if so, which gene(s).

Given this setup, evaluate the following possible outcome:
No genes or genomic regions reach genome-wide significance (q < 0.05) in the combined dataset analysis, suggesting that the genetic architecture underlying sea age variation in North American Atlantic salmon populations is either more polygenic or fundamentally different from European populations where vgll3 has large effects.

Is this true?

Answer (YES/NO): NO